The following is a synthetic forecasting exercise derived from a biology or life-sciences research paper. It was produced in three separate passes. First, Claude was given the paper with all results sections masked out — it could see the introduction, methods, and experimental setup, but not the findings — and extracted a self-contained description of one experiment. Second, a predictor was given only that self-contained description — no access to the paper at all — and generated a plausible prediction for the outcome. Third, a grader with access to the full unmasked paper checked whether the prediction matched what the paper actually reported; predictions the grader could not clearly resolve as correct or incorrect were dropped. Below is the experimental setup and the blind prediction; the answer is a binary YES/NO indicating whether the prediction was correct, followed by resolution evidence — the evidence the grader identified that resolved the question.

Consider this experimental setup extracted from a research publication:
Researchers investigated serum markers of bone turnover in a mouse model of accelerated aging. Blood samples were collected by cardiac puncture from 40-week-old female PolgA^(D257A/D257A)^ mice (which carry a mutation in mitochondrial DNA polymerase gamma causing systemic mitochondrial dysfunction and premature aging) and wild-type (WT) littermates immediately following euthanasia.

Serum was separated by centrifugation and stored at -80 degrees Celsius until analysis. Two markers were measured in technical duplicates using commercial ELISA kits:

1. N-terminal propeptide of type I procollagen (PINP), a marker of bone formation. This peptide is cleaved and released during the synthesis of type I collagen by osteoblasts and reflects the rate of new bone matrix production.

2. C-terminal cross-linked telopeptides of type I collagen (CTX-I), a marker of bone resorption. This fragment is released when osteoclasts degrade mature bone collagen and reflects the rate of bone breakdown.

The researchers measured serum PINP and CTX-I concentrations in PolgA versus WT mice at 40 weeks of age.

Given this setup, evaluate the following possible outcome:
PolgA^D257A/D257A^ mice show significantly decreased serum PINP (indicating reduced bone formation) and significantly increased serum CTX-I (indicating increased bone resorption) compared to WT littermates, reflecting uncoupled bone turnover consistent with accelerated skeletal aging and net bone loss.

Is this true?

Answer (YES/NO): NO